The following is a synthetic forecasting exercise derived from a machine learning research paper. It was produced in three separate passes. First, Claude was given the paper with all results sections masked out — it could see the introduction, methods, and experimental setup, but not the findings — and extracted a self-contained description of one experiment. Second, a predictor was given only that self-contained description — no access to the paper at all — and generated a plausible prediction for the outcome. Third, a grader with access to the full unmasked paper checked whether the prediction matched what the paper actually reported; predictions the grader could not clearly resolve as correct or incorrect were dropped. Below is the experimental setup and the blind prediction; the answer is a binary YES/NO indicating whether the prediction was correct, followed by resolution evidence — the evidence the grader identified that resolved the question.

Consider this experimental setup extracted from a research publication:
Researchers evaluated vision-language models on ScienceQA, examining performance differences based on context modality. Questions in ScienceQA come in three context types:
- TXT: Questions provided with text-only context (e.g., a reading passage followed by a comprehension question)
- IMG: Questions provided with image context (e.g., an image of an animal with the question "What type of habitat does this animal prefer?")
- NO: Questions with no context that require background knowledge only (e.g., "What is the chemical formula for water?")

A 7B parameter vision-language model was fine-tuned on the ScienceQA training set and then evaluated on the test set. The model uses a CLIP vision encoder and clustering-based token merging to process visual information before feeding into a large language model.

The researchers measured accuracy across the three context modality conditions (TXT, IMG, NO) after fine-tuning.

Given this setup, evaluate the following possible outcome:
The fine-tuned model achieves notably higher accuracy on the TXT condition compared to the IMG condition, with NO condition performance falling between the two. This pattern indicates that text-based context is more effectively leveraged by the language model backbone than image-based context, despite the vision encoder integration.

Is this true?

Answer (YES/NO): YES